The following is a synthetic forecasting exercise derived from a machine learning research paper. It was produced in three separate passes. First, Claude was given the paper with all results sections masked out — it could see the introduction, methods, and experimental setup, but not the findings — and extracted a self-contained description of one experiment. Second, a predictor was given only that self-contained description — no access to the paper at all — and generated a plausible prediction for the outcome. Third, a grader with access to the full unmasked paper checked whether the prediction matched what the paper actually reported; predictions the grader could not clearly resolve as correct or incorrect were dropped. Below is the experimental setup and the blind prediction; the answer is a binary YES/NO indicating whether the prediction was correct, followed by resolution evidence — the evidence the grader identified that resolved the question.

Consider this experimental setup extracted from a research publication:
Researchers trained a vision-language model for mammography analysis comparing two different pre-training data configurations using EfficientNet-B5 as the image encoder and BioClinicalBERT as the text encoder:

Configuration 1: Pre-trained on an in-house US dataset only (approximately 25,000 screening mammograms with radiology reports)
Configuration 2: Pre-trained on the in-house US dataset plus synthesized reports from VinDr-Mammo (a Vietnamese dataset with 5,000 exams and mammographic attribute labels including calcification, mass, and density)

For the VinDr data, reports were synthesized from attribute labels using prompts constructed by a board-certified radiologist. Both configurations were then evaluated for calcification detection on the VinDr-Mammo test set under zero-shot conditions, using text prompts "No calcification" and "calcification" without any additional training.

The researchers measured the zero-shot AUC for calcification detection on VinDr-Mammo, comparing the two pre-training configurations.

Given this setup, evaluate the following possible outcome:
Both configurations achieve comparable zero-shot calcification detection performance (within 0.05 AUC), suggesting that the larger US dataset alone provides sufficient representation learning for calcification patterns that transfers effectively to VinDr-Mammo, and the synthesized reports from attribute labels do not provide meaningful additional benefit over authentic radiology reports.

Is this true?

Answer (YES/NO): YES